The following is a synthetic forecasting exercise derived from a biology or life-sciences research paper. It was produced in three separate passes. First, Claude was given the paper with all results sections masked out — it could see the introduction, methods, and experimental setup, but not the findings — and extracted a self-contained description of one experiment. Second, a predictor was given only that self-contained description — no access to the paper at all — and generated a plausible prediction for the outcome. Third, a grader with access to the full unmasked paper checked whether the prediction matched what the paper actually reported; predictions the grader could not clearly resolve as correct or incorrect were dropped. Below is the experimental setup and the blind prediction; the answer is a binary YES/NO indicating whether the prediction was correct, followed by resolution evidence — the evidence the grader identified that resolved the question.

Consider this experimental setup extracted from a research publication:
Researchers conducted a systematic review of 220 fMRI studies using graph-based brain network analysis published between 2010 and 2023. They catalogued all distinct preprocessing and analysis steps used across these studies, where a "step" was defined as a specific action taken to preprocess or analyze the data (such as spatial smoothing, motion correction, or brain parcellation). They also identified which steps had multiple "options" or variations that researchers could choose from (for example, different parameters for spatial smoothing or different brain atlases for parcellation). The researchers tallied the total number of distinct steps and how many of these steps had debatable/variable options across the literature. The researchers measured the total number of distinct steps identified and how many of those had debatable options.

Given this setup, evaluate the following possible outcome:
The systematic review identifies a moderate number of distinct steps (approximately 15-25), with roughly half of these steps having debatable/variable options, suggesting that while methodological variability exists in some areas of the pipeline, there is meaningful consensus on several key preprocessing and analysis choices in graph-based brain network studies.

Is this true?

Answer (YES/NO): NO